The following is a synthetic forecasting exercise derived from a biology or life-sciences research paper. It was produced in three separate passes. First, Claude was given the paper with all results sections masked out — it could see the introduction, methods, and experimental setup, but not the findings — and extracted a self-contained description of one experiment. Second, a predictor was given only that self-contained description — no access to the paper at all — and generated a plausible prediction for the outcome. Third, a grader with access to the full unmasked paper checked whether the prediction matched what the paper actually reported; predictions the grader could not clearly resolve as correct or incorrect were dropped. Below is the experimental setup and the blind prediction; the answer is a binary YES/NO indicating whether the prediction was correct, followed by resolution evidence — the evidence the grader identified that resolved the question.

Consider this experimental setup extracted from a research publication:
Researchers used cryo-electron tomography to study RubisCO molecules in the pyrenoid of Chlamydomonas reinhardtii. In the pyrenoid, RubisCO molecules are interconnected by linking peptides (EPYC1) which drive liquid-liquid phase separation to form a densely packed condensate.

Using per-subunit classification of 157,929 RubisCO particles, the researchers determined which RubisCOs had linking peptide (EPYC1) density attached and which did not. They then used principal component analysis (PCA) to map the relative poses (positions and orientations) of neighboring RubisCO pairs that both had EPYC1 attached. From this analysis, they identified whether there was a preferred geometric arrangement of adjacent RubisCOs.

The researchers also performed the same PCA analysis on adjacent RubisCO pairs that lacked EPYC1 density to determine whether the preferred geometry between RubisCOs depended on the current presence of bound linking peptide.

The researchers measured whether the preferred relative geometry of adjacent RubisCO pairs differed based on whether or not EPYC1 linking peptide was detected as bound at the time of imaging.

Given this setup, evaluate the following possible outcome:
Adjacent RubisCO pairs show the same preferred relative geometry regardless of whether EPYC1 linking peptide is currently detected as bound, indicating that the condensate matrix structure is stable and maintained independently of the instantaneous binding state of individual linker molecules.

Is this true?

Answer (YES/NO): YES